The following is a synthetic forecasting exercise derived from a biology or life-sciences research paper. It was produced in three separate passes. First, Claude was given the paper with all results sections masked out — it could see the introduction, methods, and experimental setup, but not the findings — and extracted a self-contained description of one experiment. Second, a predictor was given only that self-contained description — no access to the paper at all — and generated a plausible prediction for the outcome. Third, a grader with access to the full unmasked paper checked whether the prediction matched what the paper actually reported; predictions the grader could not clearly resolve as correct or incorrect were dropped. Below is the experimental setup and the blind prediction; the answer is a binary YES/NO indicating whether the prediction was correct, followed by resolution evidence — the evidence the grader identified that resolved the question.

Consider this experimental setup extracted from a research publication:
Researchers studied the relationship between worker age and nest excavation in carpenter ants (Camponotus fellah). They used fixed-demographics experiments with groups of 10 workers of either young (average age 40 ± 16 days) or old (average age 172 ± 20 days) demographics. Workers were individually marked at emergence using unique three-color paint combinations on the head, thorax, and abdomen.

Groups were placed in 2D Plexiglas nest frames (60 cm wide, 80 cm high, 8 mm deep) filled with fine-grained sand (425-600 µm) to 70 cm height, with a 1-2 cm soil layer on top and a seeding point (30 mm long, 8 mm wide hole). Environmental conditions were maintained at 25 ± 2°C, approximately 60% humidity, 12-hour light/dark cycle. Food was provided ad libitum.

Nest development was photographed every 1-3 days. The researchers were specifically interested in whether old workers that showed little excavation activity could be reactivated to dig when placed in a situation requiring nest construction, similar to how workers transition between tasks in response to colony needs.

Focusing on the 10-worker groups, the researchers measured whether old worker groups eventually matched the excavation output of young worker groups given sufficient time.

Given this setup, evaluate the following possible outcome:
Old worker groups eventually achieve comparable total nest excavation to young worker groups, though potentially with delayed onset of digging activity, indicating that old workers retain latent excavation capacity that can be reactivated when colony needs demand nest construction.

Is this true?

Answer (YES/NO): NO